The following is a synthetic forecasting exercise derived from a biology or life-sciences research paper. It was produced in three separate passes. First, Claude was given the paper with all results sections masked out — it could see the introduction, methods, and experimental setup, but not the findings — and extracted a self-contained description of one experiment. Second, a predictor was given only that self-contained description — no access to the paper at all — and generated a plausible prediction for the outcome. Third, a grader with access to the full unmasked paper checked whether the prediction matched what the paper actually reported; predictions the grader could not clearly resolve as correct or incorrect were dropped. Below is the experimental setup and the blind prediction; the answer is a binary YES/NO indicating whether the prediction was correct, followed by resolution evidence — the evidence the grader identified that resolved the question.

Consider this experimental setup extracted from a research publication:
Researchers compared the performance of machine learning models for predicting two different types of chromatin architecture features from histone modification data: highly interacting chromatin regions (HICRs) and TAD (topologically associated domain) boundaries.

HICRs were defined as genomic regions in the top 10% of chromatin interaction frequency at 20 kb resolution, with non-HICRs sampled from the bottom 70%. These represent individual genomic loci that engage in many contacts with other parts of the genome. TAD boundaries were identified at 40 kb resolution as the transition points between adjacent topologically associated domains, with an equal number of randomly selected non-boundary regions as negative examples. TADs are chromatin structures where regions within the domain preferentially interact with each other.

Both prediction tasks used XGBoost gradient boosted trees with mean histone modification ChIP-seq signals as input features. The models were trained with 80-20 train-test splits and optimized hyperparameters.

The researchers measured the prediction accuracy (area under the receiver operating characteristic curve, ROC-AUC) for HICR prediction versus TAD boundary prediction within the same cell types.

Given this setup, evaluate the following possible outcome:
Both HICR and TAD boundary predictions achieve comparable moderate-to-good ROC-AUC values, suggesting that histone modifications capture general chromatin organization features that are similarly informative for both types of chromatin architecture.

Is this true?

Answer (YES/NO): NO